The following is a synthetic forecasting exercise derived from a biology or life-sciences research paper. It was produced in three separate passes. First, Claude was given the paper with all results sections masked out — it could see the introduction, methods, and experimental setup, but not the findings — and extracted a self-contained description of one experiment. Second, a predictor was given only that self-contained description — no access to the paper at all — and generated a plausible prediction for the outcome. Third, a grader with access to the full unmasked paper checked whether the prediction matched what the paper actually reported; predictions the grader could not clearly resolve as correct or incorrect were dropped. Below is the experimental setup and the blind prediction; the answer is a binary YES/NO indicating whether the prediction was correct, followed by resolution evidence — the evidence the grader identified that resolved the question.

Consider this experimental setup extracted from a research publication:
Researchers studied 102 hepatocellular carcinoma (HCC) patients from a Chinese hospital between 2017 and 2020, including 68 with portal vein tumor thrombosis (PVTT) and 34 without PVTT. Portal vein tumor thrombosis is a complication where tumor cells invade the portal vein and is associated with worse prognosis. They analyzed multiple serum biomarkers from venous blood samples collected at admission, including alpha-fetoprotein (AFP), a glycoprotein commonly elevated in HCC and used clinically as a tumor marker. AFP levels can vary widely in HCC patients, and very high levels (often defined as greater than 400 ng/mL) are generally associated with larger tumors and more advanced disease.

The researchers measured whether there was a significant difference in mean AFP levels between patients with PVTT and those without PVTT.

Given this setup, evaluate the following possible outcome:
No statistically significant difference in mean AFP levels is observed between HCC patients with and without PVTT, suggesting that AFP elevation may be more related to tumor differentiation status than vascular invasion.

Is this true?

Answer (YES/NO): YES